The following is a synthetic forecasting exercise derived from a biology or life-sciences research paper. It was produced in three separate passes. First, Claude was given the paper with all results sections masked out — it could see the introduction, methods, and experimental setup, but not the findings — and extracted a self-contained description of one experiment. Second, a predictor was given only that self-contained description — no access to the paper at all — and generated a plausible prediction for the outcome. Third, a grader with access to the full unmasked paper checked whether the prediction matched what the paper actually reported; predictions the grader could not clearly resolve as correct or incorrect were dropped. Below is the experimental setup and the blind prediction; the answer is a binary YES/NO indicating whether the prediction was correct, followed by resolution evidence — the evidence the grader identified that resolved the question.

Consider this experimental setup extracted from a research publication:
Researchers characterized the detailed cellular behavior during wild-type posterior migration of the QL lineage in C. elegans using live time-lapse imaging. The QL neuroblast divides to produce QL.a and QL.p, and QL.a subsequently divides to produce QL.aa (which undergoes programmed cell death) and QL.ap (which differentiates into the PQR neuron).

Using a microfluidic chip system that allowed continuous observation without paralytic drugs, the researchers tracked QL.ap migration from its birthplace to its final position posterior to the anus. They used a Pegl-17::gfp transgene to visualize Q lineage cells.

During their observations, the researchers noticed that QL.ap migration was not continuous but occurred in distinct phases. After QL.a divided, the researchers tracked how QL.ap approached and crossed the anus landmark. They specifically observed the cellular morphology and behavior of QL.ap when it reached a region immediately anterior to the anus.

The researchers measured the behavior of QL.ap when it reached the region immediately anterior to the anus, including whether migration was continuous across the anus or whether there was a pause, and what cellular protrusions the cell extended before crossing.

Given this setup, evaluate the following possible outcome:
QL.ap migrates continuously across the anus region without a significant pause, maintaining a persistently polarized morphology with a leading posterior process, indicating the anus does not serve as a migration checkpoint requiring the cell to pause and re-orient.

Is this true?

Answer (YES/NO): NO